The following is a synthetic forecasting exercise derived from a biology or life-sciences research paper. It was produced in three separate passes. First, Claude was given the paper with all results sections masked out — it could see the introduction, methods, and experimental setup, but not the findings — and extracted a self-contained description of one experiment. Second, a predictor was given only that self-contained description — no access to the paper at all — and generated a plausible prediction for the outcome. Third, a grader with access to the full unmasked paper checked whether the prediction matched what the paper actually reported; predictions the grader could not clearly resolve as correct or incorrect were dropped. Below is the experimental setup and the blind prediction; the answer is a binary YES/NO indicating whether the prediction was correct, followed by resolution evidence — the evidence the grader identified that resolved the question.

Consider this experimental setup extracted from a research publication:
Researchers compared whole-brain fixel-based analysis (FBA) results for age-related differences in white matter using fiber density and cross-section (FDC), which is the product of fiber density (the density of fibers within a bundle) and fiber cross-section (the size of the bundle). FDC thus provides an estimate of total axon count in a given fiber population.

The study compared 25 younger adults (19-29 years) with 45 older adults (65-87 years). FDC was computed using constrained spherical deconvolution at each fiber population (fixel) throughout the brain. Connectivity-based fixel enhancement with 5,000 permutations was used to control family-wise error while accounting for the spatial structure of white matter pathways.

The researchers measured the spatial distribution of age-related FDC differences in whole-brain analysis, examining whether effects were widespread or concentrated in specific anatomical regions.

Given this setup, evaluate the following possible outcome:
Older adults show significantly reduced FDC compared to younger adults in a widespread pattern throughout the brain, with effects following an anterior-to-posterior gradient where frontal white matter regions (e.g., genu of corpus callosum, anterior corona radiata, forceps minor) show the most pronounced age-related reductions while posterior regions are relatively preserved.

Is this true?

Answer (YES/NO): NO